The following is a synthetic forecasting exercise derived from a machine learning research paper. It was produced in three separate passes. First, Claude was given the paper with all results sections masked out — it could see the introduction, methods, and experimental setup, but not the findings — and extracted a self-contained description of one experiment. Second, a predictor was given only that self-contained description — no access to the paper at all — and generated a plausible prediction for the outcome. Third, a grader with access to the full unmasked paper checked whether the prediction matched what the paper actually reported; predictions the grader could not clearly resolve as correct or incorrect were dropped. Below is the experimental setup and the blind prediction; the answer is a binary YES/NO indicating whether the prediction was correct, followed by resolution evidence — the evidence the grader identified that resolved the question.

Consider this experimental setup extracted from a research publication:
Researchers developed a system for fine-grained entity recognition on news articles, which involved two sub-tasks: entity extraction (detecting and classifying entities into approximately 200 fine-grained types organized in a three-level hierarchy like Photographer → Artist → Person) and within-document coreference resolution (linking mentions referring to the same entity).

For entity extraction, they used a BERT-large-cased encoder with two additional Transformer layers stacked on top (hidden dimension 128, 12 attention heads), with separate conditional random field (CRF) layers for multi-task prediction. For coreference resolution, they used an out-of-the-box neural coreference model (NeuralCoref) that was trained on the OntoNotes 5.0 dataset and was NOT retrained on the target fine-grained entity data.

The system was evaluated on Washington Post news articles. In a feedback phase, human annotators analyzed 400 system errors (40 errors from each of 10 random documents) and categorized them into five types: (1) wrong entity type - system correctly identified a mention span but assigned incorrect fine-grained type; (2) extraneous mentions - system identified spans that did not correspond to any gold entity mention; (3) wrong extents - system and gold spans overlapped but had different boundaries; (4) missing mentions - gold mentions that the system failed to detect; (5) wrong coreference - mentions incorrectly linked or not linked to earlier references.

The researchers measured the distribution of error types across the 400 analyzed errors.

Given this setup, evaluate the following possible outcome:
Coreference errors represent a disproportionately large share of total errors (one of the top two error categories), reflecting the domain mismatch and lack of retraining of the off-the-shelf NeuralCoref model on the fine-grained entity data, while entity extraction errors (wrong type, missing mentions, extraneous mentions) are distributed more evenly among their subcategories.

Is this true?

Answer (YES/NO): NO